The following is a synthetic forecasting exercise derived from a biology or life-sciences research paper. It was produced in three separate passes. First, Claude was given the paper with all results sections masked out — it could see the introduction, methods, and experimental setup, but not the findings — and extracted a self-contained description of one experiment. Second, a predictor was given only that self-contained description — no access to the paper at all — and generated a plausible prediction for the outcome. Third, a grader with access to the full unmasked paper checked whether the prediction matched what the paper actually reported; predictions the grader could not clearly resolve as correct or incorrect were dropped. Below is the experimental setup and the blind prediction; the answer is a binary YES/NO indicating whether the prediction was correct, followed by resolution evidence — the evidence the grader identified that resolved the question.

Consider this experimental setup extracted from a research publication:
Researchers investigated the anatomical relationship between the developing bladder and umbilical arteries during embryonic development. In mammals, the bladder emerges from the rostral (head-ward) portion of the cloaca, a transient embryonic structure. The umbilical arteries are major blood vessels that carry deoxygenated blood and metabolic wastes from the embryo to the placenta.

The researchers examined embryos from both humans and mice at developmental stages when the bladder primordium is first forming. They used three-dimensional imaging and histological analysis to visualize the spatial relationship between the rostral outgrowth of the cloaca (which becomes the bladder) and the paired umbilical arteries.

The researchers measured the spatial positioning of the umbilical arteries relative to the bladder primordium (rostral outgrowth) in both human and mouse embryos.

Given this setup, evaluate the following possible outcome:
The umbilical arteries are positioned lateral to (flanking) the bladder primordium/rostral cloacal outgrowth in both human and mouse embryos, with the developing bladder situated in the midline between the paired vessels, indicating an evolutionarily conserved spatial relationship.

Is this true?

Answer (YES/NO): YES